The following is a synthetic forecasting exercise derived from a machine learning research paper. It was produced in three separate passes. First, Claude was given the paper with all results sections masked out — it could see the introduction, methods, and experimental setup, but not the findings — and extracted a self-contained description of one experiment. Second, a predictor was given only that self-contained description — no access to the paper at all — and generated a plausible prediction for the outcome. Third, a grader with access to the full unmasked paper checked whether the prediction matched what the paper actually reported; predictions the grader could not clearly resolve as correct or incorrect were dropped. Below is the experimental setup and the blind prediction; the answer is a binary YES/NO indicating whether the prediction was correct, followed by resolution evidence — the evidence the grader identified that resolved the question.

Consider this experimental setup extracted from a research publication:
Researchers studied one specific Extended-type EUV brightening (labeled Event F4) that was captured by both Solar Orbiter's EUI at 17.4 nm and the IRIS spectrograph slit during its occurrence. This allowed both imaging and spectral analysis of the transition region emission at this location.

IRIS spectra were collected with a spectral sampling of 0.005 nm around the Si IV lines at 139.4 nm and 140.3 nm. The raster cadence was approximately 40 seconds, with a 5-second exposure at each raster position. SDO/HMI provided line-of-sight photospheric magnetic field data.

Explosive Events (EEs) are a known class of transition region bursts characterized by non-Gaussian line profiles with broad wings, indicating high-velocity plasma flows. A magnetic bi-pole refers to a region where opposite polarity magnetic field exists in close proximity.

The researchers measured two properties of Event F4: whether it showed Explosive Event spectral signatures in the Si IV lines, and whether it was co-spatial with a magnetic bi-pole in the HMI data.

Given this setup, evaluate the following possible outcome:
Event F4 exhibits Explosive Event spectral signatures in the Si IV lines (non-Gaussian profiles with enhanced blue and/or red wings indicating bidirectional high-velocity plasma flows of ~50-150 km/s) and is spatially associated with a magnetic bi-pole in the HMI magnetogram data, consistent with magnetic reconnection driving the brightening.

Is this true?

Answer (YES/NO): NO